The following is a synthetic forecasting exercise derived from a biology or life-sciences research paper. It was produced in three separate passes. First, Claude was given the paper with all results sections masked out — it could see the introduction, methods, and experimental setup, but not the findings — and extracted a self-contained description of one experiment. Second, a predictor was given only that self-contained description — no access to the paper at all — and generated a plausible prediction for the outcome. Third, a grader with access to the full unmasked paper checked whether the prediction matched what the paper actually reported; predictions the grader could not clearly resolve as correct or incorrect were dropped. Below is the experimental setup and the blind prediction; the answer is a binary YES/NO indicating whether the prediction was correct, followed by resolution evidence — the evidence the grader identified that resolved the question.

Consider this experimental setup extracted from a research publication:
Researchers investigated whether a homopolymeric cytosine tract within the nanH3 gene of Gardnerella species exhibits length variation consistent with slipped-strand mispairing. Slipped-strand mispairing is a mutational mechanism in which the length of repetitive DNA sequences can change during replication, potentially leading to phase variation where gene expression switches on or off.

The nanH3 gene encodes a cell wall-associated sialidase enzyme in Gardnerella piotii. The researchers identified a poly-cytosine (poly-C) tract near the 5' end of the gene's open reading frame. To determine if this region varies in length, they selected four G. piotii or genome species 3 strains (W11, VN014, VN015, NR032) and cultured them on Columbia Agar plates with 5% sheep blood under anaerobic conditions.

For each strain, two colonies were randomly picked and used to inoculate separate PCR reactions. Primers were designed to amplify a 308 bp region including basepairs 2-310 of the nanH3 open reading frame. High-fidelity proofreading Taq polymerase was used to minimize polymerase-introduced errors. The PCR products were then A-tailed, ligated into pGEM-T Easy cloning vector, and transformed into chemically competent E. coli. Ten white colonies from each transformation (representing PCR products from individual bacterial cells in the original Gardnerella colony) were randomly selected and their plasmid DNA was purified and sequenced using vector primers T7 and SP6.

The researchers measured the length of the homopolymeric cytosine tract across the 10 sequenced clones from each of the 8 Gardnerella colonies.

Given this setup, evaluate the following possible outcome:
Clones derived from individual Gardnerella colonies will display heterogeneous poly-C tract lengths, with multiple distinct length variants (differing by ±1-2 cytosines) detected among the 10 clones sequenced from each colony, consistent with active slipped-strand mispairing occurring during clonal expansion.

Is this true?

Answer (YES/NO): YES